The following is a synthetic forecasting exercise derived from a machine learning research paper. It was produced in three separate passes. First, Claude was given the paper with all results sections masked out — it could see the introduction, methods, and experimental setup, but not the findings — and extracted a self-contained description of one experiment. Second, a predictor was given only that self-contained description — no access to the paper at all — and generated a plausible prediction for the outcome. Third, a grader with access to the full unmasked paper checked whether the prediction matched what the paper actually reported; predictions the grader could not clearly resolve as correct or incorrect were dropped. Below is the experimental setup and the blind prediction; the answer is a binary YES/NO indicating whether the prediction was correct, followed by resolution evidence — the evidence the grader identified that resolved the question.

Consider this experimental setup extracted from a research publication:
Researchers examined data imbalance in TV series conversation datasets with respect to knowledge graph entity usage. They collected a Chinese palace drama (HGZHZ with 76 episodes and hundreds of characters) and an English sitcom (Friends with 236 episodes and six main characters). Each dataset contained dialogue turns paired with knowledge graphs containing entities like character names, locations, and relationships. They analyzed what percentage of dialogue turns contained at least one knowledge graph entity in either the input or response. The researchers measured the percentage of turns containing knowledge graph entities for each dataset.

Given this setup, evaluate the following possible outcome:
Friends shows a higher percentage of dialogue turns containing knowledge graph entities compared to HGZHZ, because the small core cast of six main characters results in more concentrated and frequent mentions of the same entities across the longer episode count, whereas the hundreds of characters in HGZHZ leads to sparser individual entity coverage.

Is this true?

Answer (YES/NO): NO